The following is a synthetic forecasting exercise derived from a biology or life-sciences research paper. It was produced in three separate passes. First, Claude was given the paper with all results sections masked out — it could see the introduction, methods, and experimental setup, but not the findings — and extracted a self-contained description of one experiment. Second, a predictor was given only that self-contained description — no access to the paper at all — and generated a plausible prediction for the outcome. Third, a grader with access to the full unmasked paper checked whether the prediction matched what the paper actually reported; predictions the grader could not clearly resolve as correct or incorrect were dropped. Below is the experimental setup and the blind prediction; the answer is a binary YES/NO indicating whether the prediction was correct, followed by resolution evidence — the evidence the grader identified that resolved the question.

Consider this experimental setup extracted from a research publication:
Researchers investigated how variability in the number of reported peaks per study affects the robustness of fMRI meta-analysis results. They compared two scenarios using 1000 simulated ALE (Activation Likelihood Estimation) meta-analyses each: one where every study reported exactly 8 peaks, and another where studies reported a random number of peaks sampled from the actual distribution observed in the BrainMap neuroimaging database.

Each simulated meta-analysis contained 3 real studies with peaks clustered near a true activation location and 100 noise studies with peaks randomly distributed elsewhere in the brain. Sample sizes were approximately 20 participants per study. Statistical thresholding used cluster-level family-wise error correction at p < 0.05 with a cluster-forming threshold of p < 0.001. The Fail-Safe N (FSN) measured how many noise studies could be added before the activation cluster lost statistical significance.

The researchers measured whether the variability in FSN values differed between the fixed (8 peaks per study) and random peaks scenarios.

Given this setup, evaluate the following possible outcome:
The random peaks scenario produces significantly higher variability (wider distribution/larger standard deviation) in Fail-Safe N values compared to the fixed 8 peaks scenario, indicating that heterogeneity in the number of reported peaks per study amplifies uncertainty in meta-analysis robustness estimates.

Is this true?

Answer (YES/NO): YES